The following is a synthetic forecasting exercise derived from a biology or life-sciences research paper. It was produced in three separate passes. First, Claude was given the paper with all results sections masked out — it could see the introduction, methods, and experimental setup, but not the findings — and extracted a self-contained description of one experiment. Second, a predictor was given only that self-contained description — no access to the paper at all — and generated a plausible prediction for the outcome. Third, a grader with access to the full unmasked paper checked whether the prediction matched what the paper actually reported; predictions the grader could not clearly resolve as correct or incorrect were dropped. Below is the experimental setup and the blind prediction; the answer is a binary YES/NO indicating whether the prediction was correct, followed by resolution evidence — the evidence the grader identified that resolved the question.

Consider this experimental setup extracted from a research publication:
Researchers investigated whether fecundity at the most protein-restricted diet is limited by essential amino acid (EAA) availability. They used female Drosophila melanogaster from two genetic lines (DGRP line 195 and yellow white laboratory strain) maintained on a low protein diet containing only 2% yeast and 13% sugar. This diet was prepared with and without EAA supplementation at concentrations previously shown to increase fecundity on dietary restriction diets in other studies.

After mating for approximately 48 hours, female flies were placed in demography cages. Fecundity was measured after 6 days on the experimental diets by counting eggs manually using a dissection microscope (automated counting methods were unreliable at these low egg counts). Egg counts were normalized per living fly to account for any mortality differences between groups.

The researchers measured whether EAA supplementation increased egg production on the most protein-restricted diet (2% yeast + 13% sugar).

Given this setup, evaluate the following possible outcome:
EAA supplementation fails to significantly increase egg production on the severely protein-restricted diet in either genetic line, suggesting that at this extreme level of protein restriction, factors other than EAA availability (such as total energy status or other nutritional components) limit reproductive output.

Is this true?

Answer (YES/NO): NO